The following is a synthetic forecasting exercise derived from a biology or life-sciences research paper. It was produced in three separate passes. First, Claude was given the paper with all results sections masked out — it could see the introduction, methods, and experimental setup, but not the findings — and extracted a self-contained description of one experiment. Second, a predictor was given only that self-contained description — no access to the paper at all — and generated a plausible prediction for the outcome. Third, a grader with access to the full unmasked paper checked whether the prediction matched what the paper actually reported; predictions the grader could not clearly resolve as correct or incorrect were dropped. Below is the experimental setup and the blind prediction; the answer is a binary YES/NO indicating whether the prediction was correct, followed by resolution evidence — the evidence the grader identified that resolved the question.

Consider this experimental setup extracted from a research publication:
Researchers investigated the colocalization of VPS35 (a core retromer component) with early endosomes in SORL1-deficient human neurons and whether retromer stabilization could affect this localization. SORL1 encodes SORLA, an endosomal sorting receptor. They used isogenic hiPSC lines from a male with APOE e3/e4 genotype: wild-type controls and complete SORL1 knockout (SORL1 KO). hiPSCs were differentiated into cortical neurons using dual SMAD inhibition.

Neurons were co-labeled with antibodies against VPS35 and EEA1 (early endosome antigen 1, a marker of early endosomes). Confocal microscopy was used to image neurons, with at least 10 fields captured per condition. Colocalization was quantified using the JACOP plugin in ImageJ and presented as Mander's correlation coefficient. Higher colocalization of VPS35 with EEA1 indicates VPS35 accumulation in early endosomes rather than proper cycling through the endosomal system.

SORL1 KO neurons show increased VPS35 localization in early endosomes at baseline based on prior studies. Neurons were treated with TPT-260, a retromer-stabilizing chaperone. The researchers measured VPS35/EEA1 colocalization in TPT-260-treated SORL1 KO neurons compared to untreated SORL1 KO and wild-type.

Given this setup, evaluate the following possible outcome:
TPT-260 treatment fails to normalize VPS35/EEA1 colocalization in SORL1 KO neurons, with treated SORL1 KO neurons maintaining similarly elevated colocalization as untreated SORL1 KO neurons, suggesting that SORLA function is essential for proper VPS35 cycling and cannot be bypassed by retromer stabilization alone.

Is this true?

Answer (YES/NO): NO